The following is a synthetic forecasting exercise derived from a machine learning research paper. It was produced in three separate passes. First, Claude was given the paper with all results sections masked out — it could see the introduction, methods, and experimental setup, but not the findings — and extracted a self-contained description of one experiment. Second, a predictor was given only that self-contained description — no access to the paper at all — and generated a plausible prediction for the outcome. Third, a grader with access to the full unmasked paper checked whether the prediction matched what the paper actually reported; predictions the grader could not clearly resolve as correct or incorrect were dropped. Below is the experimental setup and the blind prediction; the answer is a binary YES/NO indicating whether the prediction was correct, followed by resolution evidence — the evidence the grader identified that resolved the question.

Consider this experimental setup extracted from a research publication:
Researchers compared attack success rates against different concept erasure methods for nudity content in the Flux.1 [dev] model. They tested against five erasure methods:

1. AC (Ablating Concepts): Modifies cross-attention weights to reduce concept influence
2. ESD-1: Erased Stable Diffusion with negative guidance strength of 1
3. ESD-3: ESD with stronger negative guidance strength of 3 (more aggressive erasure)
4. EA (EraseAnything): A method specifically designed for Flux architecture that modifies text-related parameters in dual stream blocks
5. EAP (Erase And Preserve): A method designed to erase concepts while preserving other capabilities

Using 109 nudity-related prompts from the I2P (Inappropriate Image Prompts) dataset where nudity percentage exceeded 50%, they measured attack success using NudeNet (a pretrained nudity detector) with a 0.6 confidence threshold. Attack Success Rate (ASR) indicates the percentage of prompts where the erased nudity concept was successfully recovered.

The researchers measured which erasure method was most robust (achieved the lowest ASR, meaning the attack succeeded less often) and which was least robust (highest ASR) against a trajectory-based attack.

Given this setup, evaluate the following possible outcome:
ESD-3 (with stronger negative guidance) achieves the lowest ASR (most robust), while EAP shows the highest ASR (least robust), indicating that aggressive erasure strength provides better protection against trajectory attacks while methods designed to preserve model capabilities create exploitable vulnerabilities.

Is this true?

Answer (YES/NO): YES